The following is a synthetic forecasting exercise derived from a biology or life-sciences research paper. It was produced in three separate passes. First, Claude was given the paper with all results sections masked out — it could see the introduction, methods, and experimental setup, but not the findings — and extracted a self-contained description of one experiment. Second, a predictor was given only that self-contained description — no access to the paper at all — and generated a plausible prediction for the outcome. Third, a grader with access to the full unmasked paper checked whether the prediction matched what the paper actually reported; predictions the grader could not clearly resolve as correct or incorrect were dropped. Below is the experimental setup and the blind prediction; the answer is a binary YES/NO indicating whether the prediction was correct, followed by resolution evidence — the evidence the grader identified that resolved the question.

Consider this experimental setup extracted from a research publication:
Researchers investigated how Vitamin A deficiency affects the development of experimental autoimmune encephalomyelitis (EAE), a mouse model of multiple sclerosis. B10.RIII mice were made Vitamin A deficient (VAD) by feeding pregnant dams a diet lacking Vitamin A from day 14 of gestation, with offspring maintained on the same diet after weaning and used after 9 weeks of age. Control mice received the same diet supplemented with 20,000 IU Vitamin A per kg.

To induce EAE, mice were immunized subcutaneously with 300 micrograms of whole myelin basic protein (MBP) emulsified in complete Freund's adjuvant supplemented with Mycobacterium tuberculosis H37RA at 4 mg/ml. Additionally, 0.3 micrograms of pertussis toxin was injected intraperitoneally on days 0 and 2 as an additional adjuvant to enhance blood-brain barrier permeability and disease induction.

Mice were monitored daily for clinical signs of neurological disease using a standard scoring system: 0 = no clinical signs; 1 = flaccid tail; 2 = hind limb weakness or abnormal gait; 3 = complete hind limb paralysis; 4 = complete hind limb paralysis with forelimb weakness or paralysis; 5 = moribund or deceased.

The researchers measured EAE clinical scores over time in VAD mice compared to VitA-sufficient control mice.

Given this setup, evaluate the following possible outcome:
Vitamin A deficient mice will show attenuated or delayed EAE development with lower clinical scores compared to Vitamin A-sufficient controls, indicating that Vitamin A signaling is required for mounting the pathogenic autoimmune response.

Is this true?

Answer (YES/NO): YES